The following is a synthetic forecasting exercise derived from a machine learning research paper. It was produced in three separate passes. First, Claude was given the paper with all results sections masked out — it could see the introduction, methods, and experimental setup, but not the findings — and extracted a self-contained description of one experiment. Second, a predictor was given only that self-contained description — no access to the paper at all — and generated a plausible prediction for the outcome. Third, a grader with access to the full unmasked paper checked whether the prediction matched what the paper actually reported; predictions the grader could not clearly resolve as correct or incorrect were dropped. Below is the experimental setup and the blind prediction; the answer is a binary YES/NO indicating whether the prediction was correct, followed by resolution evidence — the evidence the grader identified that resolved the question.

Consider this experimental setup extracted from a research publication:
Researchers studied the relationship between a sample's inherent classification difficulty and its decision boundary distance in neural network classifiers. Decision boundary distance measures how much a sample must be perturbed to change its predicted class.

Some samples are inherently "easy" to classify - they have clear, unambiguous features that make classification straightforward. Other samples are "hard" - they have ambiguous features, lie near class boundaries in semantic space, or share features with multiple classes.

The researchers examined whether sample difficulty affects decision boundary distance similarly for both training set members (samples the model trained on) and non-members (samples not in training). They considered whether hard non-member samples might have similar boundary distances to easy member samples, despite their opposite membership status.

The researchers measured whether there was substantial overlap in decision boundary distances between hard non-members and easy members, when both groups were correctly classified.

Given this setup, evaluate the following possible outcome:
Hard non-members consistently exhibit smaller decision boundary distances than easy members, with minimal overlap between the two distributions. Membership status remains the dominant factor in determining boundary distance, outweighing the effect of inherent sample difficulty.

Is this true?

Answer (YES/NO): NO